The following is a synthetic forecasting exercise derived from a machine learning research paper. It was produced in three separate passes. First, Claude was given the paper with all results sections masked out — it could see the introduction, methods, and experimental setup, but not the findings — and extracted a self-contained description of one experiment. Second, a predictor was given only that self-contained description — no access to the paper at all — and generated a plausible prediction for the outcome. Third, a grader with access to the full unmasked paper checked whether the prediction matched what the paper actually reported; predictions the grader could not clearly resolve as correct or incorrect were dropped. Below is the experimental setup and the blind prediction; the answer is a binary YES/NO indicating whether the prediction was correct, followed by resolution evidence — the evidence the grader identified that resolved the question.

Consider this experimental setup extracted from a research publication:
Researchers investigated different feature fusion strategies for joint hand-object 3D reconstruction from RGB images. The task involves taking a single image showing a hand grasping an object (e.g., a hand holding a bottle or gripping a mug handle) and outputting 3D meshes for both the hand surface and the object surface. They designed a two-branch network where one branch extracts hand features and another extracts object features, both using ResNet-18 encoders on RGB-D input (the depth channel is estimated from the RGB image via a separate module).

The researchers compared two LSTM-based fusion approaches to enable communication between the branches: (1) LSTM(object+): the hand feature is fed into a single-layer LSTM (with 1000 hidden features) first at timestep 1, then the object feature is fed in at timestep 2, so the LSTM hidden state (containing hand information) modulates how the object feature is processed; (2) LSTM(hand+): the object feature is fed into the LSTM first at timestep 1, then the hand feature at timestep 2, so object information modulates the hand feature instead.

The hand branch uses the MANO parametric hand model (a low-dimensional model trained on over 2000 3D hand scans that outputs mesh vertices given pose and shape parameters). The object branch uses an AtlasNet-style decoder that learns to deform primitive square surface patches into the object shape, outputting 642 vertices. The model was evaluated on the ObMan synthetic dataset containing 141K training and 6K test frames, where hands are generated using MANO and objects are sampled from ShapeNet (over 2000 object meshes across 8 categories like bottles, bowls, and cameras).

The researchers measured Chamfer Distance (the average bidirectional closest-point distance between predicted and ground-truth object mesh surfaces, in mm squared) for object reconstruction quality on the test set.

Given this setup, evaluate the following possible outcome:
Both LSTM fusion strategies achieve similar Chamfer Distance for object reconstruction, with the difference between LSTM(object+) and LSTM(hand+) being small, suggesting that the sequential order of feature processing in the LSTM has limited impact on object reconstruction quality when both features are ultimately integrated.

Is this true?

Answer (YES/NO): NO